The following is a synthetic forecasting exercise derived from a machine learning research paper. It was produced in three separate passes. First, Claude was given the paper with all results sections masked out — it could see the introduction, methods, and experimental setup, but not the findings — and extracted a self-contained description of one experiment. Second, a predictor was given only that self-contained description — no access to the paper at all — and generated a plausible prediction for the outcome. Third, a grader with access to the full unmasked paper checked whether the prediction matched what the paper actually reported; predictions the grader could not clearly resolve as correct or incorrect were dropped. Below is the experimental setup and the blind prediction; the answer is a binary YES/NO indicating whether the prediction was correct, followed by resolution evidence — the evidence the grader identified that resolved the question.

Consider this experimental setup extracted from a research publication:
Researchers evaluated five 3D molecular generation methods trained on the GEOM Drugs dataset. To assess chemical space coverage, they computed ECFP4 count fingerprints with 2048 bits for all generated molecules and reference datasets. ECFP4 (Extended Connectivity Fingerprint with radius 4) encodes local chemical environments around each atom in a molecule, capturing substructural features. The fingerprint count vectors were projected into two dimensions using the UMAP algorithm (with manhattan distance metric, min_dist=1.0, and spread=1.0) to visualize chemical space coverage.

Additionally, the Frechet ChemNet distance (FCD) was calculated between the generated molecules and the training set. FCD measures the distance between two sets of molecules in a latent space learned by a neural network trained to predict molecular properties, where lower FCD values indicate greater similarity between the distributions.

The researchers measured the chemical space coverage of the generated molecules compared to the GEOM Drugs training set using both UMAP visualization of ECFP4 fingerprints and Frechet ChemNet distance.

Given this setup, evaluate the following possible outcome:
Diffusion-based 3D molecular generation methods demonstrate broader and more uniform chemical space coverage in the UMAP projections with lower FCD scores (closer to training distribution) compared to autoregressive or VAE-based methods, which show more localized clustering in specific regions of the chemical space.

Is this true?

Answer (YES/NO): NO